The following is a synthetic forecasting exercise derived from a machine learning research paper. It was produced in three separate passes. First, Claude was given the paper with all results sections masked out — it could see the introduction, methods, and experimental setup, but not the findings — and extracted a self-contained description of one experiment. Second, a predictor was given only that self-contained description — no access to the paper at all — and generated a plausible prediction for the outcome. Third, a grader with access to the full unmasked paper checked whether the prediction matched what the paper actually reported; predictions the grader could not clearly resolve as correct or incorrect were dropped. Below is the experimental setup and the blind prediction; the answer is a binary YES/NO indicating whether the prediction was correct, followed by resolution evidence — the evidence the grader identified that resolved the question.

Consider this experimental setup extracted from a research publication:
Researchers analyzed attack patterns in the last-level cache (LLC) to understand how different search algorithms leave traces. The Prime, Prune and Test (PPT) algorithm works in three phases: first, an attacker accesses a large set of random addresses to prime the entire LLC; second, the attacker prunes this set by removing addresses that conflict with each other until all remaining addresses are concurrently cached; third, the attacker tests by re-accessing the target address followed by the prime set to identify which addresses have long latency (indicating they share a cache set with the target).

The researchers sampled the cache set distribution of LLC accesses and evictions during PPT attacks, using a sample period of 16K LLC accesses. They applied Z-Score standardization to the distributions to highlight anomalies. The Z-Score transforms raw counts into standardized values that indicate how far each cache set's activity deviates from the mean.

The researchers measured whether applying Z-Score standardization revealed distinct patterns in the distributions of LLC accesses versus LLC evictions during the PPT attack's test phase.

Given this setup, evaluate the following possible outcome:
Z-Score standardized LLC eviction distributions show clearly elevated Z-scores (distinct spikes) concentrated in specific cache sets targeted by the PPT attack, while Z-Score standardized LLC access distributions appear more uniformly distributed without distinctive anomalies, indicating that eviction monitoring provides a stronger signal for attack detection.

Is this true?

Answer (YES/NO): YES